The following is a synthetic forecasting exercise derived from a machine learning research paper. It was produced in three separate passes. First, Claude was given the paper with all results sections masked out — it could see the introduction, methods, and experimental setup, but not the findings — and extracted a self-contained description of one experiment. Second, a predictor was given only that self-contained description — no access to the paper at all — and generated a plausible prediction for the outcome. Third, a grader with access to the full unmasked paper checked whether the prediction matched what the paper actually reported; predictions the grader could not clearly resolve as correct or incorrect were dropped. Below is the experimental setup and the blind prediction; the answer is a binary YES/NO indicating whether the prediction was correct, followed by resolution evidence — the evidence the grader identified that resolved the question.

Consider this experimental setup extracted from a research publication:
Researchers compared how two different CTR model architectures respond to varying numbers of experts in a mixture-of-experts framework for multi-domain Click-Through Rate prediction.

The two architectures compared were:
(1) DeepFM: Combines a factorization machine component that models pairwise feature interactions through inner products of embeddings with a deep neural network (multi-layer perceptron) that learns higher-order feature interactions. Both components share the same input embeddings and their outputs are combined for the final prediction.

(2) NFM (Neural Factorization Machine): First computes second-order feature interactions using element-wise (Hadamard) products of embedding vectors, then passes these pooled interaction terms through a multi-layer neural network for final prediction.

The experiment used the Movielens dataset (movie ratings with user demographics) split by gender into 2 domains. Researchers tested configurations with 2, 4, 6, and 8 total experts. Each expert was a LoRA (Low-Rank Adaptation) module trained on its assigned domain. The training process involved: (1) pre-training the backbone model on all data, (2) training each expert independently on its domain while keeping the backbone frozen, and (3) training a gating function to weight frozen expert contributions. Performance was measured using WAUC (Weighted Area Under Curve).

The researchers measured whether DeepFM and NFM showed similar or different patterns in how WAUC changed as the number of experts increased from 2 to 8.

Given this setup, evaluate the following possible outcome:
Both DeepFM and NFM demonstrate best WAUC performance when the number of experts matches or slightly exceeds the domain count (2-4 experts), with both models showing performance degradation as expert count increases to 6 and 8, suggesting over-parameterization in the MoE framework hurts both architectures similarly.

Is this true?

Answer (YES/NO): NO